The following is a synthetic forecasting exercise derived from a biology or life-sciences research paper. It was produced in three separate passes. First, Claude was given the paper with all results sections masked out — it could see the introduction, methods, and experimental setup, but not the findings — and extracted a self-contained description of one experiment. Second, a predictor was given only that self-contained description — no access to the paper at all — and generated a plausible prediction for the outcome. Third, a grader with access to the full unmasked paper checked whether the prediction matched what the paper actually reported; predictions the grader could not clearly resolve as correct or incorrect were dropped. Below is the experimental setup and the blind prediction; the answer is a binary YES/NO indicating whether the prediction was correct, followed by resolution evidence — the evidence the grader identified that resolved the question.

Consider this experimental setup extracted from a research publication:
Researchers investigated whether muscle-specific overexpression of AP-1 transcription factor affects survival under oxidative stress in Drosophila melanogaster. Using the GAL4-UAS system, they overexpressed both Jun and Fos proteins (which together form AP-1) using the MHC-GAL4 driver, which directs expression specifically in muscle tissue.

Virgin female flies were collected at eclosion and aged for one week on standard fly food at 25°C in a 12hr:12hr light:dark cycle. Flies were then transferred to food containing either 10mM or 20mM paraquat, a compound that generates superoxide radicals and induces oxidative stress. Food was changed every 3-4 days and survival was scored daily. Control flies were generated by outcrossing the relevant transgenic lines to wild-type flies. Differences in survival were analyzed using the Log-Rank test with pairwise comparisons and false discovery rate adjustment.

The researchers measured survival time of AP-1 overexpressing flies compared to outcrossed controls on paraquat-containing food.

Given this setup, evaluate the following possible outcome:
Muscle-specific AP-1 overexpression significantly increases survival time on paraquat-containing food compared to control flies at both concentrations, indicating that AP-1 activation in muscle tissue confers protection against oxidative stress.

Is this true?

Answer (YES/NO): YES